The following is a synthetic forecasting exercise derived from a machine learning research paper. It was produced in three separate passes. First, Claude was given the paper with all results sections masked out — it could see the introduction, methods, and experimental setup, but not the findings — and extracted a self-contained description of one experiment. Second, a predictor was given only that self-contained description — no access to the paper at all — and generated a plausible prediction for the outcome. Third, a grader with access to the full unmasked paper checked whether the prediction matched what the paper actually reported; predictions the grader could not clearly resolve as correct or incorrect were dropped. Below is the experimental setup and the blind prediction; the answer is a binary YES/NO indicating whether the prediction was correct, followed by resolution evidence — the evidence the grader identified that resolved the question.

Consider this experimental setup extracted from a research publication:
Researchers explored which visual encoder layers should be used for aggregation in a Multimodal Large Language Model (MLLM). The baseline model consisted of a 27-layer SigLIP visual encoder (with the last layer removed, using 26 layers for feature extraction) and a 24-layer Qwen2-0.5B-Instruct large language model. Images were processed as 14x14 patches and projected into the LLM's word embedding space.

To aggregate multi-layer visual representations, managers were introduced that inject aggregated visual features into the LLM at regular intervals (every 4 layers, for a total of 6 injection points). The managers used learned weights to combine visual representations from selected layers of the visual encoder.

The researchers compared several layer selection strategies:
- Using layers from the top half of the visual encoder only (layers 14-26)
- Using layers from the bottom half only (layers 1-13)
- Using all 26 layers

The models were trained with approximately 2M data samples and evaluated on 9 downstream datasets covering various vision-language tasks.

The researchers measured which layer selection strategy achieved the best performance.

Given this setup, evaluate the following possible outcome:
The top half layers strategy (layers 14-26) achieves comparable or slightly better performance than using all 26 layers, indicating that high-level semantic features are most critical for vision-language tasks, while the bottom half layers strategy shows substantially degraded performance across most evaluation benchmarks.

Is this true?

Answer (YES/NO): NO